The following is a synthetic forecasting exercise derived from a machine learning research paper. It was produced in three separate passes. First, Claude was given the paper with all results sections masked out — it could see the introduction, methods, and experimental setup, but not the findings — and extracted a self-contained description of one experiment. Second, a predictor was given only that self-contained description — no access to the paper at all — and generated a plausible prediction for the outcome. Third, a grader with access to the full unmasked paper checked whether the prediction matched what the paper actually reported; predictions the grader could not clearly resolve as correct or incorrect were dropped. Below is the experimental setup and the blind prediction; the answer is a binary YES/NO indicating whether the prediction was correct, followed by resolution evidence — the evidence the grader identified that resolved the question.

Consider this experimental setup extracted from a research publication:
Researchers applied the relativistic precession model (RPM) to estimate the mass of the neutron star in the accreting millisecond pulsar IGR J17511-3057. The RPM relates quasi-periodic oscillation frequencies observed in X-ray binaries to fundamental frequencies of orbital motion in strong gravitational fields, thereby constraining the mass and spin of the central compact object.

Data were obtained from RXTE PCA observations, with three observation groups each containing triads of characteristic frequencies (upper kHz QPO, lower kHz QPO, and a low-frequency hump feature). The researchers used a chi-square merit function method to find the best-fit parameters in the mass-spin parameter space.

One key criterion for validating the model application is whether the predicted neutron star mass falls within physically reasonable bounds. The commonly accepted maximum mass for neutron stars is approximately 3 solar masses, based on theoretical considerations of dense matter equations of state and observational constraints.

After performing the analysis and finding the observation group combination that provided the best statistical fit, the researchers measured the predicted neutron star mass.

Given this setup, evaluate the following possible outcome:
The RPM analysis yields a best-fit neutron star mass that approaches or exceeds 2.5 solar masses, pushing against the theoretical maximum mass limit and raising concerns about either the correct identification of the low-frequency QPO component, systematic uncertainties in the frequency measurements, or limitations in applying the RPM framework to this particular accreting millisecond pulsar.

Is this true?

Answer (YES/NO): YES